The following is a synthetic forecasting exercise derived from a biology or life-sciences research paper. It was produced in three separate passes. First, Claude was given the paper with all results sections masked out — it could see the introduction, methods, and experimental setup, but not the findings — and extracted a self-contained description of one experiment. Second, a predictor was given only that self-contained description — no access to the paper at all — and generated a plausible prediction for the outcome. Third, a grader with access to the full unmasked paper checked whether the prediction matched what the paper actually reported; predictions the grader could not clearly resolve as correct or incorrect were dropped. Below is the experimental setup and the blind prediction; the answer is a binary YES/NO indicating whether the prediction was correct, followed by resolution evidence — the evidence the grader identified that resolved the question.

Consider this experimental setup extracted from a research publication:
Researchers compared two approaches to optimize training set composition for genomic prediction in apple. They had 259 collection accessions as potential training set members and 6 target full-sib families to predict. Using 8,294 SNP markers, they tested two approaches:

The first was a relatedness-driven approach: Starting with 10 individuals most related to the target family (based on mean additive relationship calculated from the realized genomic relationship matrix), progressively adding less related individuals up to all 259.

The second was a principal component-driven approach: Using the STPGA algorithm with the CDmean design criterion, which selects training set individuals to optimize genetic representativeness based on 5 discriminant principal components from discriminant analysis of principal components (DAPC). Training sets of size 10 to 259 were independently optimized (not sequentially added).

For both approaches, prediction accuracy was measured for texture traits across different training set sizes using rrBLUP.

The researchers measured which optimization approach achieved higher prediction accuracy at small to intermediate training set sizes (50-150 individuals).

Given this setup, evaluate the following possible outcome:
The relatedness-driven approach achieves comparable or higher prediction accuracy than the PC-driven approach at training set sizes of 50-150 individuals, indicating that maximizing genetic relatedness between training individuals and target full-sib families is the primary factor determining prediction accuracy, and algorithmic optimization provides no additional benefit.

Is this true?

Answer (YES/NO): YES